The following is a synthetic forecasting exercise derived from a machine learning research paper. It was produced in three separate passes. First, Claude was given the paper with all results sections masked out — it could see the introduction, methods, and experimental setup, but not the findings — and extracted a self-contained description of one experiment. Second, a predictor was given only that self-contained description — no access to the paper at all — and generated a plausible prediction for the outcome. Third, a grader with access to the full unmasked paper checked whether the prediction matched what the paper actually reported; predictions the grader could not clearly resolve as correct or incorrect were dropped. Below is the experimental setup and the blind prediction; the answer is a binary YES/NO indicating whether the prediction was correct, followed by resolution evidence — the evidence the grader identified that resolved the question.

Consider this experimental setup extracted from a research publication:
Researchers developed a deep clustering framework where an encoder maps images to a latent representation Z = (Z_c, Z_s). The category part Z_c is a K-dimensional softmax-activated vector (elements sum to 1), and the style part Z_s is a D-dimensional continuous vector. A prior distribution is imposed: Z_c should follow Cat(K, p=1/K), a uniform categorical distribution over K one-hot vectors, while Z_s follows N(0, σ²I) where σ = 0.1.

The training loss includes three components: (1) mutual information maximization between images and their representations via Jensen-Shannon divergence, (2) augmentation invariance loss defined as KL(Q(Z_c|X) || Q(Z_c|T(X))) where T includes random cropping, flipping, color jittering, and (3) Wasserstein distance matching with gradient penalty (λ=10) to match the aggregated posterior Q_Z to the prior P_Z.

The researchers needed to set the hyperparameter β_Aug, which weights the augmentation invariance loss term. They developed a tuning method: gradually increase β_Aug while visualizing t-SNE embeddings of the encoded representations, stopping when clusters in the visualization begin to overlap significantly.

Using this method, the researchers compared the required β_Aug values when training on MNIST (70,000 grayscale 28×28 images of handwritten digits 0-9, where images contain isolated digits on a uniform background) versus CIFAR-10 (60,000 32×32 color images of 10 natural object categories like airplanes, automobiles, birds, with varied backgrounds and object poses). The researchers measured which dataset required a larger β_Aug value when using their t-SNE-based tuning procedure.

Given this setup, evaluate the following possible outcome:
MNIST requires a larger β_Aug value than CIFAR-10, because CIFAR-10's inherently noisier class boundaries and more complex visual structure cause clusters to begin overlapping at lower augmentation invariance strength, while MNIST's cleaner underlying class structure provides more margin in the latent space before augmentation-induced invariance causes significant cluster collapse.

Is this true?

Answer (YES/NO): NO